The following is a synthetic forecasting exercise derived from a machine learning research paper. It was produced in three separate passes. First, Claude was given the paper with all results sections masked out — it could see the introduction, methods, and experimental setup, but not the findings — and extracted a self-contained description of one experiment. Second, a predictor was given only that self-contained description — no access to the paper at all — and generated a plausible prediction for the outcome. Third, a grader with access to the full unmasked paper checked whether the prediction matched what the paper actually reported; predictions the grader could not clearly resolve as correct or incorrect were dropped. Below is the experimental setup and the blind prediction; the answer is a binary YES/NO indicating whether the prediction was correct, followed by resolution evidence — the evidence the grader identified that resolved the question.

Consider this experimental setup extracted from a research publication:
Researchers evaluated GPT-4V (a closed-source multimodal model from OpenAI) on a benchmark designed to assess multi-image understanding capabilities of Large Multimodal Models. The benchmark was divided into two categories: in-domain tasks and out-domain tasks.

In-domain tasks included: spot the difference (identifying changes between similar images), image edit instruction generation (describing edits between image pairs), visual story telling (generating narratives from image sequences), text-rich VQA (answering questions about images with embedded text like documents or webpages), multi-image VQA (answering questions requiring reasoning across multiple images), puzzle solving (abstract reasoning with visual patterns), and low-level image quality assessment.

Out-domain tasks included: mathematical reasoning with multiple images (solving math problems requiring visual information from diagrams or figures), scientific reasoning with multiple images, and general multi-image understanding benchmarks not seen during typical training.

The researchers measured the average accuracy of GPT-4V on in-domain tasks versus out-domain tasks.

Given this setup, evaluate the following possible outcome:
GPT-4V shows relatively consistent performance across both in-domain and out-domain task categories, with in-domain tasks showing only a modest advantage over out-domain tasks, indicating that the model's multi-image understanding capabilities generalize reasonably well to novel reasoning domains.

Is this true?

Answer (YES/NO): NO